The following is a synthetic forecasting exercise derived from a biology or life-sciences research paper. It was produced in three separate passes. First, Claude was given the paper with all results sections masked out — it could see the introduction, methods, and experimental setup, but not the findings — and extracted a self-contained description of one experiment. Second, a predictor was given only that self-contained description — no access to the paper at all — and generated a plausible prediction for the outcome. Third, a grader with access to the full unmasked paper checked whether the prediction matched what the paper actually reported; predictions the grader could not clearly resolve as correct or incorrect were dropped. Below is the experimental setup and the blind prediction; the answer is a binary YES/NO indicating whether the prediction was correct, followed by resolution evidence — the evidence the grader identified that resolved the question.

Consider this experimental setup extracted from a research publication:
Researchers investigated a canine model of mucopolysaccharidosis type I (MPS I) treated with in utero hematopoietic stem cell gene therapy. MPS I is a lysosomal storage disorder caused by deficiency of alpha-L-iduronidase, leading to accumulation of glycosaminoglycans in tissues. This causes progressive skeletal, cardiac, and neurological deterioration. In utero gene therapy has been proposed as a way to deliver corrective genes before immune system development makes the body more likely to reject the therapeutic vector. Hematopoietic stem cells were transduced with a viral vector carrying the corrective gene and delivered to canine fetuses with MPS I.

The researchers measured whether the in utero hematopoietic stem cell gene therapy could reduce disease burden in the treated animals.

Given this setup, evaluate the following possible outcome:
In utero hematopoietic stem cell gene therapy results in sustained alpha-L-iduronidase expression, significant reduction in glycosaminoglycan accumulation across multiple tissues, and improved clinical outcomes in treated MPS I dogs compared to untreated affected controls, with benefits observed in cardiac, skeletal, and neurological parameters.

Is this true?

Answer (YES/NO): NO